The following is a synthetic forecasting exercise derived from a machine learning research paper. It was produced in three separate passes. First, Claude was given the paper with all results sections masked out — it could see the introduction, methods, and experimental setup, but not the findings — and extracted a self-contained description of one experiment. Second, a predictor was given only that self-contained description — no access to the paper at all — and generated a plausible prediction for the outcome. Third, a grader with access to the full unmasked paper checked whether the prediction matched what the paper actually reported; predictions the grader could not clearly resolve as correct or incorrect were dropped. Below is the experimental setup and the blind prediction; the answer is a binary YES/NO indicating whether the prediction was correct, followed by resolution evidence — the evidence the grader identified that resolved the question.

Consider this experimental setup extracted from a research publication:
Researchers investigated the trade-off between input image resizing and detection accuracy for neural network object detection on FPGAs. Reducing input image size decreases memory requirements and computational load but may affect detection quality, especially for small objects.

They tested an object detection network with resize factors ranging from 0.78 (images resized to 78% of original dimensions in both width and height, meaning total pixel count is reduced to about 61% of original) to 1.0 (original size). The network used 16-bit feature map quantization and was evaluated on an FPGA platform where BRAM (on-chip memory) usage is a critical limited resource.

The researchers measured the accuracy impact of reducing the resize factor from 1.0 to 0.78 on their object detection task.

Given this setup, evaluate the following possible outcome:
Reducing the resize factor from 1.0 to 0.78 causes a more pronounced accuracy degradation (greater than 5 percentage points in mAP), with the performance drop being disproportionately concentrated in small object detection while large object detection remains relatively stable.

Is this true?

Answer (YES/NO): NO